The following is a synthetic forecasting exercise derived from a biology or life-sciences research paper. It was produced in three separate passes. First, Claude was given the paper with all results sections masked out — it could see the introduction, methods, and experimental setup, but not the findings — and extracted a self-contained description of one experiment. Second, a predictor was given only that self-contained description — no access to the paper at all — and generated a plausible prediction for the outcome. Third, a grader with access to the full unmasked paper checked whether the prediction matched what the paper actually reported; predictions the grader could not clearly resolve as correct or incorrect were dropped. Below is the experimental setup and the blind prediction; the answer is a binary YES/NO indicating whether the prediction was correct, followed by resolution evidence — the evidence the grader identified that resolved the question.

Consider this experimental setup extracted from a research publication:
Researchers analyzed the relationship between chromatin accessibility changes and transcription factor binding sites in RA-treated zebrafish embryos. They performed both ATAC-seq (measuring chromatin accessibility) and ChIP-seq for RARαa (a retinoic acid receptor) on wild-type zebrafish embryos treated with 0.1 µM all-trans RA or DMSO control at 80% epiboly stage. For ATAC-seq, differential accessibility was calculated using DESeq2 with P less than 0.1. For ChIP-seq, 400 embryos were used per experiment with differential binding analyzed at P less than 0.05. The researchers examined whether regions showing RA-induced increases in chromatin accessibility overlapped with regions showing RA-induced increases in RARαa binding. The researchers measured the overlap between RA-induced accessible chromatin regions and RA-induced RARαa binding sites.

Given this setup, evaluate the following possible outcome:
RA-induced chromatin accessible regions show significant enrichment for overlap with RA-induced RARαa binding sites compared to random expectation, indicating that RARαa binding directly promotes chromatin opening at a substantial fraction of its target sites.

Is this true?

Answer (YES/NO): YES